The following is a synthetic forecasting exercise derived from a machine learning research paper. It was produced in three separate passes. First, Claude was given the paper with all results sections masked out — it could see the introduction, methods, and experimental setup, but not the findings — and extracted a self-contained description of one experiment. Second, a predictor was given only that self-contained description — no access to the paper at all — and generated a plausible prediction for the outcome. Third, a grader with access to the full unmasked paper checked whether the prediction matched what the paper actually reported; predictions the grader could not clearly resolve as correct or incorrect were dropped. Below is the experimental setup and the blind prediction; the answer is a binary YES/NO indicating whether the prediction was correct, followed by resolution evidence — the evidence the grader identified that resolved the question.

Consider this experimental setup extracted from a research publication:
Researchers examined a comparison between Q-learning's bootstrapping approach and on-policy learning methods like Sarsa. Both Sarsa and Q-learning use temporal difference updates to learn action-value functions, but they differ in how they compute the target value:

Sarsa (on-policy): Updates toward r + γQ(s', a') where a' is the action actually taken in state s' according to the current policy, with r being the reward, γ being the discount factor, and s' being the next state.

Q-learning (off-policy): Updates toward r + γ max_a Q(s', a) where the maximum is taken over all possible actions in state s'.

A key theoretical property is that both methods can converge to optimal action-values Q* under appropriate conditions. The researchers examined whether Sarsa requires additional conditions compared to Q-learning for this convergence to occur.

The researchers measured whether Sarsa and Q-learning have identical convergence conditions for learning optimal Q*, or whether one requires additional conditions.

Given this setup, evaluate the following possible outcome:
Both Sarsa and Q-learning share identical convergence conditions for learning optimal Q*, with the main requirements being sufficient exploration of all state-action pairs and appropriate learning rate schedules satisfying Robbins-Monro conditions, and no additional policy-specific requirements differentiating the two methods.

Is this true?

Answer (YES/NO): NO